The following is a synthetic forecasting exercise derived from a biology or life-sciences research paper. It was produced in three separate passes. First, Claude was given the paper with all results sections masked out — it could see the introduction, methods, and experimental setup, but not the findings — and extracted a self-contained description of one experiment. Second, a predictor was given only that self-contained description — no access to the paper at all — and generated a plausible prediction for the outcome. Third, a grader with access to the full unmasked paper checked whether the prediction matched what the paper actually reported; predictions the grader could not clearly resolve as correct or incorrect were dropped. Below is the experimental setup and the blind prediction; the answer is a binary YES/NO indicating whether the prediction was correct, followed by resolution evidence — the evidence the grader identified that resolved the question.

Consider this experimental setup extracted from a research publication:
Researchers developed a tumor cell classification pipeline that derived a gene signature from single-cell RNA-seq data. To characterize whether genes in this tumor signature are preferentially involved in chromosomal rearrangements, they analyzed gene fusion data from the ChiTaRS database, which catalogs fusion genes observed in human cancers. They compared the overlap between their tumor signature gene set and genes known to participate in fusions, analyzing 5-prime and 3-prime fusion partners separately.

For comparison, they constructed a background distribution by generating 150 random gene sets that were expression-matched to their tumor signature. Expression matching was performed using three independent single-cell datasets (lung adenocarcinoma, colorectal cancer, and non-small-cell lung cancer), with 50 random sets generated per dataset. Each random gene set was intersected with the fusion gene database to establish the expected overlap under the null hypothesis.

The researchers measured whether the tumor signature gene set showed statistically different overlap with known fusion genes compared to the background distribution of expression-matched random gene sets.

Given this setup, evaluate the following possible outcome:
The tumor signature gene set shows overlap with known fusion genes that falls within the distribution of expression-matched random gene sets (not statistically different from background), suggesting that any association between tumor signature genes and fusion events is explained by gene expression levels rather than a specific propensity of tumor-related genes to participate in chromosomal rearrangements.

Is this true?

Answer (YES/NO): NO